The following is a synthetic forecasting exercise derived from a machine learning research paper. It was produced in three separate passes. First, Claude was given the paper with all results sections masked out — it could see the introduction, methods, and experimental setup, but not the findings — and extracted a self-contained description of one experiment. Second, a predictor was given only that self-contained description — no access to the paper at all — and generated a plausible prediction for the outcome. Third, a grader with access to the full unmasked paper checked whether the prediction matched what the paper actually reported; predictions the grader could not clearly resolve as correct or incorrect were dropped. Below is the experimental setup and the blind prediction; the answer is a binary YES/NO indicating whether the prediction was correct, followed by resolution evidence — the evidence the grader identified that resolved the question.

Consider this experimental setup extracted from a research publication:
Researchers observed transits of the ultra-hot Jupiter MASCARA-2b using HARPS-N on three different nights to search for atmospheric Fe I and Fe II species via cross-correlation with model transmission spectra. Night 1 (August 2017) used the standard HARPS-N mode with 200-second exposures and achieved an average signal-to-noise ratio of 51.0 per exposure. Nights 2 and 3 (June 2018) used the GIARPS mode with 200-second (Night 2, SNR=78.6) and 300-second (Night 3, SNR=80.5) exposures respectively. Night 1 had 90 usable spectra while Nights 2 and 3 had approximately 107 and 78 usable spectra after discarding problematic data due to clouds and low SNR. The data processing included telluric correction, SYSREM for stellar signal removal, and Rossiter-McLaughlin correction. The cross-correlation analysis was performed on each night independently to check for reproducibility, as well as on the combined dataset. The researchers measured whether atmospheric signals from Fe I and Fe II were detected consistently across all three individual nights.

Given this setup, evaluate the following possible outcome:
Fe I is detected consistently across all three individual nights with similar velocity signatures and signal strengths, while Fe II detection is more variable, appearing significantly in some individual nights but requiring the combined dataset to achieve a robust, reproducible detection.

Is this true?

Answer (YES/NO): NO